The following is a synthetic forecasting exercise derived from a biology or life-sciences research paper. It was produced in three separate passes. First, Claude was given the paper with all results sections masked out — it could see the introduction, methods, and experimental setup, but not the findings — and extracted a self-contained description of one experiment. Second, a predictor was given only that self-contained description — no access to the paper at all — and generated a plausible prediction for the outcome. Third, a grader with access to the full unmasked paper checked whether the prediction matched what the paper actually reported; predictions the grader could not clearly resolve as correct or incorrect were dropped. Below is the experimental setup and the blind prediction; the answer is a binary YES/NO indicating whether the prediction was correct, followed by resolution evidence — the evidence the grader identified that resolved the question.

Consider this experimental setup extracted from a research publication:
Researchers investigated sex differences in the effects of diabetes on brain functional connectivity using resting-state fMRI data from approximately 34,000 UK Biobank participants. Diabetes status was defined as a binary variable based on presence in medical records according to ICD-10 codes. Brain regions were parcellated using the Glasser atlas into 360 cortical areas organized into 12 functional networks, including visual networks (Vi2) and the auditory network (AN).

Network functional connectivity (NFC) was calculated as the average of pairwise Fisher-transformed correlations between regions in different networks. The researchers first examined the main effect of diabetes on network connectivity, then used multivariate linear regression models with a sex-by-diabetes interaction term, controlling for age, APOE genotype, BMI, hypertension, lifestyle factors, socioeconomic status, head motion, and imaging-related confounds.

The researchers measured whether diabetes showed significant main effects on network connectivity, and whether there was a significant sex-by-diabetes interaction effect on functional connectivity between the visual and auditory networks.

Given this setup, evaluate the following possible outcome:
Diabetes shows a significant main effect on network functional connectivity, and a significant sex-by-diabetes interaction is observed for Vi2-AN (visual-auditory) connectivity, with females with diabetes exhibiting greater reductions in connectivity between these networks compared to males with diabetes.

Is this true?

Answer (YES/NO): NO